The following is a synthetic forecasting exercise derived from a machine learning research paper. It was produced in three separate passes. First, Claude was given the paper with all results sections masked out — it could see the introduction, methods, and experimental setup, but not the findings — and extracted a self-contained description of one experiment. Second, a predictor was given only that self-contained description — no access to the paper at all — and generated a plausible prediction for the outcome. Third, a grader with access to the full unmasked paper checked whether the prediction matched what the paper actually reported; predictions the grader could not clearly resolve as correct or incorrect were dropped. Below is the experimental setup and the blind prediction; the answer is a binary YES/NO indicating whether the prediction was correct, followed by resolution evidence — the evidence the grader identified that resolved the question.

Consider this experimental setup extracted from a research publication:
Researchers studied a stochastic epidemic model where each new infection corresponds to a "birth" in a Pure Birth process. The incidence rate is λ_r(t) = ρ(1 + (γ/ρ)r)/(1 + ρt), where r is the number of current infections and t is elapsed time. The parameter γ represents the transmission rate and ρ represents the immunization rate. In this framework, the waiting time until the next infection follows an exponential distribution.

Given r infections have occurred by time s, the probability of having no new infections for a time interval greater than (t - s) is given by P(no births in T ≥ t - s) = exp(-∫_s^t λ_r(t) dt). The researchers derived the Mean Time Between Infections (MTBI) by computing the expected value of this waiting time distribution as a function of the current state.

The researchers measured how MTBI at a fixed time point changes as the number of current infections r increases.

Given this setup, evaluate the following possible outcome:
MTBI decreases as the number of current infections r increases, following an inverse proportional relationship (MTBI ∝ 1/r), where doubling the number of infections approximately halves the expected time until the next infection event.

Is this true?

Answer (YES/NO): YES